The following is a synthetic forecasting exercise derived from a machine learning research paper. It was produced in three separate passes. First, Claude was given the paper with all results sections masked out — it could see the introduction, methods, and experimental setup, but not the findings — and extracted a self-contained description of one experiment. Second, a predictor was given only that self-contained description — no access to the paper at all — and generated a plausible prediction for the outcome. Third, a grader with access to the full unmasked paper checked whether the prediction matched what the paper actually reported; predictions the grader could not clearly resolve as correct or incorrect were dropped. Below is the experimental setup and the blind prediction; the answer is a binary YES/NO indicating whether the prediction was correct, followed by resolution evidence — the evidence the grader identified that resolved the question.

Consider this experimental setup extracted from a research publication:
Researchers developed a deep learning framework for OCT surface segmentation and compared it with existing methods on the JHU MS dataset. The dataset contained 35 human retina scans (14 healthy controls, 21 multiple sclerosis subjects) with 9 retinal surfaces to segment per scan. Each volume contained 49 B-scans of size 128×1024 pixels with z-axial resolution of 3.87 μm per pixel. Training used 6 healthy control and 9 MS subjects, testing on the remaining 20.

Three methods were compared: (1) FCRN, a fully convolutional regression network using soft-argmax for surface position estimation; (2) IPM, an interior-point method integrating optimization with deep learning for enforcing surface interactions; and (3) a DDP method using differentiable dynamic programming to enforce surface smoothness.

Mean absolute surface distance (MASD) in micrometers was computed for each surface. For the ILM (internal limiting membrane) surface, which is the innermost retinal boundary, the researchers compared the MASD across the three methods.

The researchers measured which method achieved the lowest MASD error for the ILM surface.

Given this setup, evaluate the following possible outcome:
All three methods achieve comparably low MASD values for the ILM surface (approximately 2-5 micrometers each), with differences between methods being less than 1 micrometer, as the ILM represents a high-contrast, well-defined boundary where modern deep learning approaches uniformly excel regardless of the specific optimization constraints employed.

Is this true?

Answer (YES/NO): YES